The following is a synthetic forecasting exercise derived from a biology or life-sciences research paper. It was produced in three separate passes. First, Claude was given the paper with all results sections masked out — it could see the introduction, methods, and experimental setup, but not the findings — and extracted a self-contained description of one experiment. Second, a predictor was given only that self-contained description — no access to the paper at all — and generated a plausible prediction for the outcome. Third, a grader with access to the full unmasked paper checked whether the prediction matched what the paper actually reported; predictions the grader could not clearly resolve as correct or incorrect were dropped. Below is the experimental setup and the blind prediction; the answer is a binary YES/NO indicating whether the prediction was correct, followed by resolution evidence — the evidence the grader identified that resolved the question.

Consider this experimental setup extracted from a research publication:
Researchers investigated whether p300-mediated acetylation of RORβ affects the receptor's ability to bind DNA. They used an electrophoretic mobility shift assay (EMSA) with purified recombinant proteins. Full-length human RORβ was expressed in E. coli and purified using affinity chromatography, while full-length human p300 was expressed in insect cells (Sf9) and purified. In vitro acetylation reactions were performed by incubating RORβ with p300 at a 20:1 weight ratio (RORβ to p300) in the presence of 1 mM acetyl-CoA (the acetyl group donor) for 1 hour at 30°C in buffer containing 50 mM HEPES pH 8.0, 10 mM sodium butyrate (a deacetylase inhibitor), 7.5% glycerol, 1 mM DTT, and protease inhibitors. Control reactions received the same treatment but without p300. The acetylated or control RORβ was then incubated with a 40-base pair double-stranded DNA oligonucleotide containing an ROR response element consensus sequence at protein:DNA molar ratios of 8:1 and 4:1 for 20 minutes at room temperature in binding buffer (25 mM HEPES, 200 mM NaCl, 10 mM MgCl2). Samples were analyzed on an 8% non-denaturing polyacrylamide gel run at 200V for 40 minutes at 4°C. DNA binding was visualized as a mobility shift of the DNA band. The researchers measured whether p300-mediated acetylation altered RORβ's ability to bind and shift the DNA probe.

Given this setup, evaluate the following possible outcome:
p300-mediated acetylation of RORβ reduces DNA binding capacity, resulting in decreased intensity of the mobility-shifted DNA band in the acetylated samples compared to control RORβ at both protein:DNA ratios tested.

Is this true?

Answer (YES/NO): NO